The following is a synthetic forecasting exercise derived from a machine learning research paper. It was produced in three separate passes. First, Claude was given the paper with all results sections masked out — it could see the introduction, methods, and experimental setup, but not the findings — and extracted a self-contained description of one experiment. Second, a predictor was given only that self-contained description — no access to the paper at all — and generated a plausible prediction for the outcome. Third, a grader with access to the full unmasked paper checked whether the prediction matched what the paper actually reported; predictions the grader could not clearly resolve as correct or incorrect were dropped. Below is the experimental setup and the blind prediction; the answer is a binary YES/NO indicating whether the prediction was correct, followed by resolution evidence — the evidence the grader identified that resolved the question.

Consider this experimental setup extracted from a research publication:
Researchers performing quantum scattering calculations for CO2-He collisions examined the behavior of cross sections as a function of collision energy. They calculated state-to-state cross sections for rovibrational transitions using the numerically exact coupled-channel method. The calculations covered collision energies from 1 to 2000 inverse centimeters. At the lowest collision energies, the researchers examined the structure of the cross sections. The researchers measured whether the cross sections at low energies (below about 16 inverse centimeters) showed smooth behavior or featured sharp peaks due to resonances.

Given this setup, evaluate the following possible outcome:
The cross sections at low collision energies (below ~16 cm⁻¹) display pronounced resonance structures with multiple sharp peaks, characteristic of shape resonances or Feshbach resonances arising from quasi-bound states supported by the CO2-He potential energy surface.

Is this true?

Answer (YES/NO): YES